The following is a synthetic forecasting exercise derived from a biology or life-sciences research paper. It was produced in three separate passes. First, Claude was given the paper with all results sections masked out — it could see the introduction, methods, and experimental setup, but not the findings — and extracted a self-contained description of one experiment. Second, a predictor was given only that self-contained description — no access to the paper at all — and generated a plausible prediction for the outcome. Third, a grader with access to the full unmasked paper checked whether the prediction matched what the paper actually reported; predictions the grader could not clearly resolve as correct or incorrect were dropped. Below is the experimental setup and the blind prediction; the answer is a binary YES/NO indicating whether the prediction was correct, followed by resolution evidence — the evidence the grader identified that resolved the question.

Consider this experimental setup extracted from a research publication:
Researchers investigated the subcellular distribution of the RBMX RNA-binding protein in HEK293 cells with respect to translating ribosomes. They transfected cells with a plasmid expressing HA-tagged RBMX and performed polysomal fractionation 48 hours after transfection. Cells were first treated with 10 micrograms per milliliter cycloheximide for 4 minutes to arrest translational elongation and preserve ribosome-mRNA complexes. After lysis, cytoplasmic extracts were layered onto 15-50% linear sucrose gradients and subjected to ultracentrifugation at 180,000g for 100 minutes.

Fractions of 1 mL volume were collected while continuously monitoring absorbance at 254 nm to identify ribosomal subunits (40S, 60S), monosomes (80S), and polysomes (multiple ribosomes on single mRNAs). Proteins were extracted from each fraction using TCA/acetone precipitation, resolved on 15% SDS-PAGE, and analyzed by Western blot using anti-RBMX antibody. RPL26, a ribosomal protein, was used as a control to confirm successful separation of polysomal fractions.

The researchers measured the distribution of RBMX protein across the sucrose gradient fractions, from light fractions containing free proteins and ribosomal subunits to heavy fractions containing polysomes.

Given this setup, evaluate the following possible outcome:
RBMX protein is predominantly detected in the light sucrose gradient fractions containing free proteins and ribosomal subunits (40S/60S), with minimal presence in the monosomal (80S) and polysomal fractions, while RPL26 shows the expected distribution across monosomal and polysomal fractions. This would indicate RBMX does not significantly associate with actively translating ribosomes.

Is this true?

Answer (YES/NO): NO